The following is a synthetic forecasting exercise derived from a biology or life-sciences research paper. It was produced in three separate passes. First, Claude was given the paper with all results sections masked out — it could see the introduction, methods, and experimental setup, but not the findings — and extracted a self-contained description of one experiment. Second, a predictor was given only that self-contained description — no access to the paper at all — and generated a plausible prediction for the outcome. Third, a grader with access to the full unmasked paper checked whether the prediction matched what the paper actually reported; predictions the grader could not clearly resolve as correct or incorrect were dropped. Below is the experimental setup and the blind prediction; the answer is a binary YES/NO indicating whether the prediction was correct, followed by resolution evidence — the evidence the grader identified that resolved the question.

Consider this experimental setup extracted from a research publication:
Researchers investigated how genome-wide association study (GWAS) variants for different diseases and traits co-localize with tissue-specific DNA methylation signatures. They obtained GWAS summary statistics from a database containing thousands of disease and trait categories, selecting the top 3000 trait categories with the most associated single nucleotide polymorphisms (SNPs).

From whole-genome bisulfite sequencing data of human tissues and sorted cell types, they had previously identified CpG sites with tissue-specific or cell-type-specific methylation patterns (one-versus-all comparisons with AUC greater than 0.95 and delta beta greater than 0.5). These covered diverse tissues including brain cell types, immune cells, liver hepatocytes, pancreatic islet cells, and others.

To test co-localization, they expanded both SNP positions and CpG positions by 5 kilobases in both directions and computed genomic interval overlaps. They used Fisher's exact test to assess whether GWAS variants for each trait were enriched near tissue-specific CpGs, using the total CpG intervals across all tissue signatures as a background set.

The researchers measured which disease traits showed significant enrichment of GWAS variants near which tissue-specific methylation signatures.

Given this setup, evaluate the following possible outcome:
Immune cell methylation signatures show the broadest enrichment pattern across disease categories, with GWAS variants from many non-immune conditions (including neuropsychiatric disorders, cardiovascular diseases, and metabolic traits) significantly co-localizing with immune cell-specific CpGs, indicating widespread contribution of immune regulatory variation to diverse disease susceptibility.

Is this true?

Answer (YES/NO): NO